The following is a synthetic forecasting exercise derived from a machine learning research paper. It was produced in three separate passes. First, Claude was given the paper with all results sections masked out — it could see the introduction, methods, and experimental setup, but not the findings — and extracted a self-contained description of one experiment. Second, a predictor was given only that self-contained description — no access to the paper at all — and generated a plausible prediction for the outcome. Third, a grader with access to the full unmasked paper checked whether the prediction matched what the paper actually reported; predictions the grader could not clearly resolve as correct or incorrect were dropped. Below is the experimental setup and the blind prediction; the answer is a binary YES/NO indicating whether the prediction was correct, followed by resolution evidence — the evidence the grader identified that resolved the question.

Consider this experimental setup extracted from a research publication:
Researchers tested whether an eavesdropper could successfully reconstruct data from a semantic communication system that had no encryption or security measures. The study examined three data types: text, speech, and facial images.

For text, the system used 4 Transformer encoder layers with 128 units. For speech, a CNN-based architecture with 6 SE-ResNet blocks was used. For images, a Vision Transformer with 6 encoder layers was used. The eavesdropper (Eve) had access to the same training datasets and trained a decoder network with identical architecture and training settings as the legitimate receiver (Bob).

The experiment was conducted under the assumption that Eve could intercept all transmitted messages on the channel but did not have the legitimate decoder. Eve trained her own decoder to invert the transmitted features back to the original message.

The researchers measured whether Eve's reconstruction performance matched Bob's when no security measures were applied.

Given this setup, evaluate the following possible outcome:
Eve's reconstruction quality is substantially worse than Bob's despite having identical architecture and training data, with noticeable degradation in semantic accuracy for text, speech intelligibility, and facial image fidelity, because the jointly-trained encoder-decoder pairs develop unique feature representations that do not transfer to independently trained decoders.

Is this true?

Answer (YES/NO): NO